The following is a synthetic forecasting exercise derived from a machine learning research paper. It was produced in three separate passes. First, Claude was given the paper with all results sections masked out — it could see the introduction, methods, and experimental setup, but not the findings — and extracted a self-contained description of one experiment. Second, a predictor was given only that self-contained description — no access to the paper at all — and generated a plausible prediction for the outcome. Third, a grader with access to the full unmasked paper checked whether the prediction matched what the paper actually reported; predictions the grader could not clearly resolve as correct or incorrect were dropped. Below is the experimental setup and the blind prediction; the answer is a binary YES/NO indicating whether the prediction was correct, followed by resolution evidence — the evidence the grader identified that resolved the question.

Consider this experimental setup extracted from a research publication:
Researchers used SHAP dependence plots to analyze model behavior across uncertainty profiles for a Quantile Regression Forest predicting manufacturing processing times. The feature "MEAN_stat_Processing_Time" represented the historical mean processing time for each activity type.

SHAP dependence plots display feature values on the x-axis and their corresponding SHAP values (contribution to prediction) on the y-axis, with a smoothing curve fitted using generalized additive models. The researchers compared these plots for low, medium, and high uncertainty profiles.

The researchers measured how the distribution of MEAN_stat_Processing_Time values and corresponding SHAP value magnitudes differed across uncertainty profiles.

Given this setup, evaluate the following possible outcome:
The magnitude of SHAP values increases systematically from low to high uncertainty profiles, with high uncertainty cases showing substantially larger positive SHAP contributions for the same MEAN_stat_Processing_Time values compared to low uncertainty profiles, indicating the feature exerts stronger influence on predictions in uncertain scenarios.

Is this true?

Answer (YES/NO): YES